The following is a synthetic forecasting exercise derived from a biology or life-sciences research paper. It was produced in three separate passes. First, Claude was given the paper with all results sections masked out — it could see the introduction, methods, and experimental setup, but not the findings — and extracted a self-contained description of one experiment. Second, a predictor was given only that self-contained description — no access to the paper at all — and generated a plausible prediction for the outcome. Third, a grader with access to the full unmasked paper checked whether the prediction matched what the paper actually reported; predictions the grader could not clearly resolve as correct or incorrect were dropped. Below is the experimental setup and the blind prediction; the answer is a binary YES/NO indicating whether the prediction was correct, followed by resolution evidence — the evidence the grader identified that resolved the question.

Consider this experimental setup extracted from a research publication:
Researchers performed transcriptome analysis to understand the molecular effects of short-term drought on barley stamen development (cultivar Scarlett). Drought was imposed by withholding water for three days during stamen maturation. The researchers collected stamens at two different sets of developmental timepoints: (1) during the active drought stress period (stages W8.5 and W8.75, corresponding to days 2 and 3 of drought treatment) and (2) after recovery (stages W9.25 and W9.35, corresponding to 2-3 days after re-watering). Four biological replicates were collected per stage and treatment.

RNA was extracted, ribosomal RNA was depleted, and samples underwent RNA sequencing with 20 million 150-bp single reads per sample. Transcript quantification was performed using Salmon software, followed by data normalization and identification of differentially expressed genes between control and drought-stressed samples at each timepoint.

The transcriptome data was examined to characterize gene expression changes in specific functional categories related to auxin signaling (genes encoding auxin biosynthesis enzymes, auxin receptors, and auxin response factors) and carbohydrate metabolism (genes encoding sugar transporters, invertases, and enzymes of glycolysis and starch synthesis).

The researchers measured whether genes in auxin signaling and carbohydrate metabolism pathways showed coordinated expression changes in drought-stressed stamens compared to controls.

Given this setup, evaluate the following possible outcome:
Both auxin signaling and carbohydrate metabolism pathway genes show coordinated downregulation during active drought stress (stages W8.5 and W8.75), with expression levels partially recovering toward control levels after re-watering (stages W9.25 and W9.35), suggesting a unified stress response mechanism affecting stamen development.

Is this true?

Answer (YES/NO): NO